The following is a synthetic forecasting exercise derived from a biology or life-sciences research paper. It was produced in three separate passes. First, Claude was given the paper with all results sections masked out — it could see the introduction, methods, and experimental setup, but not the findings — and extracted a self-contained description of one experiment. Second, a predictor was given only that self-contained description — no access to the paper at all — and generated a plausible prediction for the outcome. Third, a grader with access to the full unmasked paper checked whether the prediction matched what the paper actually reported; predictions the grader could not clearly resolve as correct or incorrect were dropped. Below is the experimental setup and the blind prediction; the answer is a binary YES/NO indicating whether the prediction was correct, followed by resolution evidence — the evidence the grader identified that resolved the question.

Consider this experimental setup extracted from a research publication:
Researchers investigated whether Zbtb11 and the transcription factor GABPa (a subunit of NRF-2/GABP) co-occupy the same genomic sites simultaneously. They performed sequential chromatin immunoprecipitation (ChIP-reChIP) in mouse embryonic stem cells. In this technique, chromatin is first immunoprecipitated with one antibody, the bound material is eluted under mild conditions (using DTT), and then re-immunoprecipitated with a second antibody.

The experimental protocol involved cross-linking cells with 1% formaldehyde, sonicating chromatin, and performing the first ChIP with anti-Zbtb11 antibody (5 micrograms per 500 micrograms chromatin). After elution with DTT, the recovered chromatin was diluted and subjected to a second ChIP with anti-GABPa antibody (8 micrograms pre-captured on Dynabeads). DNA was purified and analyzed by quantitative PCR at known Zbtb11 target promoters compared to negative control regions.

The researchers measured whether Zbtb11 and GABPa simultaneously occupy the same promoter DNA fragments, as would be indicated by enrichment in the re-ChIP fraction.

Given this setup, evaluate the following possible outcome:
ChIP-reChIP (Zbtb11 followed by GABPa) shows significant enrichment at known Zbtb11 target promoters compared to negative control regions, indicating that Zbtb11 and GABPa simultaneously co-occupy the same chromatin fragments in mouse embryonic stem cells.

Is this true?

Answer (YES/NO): YES